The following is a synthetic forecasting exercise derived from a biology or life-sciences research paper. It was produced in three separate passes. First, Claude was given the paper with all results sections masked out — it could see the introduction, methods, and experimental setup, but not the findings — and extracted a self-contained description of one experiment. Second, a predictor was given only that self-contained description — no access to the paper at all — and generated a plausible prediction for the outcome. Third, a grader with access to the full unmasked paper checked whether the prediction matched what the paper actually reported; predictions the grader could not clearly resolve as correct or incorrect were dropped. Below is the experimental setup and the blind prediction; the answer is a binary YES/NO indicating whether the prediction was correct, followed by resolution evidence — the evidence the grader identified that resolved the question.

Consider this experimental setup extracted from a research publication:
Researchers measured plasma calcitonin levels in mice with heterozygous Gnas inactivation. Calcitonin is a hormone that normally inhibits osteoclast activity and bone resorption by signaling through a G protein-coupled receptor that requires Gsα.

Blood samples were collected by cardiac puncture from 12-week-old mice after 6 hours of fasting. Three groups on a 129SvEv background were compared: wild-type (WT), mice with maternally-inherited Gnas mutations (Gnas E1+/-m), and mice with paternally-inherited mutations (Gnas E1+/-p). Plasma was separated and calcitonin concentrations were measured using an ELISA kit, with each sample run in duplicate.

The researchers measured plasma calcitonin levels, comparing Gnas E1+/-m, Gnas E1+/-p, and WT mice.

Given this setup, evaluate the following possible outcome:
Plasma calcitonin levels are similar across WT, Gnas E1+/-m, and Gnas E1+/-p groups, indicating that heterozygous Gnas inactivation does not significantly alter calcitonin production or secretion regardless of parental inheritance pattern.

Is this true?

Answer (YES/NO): YES